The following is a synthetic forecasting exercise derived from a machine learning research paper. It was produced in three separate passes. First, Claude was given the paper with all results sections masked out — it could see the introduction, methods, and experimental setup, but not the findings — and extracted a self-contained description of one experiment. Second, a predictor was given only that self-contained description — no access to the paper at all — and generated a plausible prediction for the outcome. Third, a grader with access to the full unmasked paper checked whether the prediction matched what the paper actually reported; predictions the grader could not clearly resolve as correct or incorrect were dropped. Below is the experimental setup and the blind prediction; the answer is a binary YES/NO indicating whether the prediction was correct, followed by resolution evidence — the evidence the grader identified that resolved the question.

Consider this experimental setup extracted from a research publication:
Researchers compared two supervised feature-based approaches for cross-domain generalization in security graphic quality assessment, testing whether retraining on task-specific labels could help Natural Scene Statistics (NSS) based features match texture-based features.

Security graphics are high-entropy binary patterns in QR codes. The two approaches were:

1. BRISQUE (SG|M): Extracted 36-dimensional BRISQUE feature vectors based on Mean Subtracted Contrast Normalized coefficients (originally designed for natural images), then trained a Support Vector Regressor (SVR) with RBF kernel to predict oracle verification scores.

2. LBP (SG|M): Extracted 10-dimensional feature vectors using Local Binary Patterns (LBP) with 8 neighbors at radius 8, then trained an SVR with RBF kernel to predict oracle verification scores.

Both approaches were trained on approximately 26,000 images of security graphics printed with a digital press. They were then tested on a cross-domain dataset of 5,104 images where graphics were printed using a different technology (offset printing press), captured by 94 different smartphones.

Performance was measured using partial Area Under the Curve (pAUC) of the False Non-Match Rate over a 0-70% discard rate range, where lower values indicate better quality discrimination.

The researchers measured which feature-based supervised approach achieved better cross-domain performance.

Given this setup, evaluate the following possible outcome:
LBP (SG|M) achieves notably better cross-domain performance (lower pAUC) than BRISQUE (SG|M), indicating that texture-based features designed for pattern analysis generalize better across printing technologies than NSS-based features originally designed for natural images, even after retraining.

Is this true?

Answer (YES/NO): YES